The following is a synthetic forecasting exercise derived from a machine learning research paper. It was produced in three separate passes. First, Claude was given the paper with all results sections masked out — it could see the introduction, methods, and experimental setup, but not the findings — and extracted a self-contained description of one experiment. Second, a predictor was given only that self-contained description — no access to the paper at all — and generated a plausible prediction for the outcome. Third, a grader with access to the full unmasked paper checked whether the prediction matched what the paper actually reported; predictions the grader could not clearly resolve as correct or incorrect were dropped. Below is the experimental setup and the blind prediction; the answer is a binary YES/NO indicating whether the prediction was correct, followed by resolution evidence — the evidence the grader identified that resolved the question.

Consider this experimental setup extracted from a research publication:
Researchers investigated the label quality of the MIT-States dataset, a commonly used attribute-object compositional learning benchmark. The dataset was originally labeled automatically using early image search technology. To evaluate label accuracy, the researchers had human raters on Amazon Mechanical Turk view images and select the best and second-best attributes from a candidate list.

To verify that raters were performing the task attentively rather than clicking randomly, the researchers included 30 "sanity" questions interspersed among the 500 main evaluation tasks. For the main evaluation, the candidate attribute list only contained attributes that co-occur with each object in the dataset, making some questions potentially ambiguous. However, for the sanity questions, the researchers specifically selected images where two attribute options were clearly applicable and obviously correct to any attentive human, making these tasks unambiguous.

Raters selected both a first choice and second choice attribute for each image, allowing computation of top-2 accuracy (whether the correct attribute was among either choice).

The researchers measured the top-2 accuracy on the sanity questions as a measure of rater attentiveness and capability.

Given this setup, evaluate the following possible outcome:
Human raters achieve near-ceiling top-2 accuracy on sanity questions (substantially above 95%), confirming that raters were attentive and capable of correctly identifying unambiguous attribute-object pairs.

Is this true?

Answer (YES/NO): YES